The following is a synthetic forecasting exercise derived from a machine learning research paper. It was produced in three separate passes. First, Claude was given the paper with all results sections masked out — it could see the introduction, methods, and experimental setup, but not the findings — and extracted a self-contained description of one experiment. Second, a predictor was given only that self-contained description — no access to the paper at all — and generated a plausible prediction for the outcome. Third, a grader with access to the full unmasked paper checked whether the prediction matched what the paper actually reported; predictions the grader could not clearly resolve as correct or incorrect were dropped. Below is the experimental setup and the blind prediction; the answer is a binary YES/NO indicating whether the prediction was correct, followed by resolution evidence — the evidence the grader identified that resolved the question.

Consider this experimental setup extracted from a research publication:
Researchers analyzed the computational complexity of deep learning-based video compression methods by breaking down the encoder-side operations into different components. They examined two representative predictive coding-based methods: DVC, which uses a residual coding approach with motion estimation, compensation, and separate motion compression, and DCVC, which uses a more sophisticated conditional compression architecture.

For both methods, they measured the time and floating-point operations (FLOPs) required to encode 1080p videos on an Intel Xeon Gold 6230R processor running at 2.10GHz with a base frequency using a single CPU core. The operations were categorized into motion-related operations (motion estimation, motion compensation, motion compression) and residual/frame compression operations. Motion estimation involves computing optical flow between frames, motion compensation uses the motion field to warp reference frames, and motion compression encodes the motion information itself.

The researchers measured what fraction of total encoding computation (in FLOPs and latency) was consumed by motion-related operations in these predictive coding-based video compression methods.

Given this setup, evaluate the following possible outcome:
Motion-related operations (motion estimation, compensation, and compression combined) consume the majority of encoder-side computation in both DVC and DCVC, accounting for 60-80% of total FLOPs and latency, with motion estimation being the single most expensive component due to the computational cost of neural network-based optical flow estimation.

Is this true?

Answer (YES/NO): NO